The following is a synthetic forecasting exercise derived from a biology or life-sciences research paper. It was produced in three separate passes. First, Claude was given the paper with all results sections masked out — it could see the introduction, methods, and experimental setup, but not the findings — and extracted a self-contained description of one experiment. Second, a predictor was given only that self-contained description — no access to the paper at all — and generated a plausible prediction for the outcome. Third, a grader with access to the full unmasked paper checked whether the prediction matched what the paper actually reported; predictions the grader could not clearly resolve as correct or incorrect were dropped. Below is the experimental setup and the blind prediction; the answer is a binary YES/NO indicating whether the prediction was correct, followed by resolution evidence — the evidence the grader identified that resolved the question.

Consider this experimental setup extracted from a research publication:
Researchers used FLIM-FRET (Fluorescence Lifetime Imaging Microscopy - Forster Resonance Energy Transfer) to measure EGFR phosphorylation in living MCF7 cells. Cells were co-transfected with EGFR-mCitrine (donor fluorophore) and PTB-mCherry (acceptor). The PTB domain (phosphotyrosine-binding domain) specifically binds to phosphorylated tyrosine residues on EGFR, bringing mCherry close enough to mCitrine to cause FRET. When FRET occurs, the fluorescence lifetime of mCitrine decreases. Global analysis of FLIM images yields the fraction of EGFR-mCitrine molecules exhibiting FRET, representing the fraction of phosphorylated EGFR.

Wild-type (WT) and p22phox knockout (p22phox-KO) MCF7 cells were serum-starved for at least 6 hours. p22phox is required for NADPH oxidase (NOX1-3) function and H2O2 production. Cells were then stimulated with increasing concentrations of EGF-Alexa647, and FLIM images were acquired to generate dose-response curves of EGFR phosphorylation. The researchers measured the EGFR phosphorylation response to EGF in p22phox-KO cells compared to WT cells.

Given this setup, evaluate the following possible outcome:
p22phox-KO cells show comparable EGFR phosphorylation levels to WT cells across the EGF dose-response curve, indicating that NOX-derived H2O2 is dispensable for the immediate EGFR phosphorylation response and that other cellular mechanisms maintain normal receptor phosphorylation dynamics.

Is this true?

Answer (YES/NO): NO